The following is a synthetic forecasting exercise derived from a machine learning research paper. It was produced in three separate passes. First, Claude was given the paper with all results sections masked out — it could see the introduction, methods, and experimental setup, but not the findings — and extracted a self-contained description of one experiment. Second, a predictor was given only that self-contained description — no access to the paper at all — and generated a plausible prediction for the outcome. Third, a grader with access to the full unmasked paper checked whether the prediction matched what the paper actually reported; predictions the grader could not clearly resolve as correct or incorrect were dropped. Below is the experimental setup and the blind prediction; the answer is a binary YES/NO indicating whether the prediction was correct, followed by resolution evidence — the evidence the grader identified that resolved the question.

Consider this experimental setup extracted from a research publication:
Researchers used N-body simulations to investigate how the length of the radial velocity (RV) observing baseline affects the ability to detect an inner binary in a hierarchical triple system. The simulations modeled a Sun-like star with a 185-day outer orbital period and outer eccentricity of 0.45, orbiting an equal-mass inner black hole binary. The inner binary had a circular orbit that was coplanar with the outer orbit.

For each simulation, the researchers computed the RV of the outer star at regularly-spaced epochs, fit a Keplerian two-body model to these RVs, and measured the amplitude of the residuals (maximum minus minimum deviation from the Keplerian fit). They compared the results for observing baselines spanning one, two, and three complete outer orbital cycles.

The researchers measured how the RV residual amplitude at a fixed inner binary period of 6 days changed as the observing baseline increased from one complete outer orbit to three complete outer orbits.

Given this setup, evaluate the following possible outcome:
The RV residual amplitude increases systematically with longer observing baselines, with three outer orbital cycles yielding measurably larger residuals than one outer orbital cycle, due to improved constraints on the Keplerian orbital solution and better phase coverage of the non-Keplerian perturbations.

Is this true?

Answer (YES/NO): NO